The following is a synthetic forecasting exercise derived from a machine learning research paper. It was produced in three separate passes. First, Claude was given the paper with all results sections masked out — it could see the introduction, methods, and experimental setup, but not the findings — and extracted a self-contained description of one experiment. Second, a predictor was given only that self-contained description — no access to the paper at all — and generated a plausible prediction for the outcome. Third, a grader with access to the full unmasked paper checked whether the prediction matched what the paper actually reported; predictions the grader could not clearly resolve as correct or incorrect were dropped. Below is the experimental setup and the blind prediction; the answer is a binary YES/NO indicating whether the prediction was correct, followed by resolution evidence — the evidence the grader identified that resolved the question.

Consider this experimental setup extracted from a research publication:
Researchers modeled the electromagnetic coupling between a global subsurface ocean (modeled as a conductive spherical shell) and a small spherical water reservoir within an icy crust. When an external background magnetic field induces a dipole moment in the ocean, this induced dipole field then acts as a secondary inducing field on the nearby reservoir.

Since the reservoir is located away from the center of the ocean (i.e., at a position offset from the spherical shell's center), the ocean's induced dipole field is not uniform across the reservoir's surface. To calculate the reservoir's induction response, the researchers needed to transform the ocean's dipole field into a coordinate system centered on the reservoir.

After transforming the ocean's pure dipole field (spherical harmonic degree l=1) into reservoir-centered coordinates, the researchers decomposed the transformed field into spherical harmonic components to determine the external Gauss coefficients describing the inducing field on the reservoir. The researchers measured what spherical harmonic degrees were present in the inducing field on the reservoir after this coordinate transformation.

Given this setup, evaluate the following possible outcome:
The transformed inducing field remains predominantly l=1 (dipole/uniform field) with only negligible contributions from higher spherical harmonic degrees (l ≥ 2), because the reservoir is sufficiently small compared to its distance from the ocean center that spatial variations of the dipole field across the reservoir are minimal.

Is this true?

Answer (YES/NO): NO